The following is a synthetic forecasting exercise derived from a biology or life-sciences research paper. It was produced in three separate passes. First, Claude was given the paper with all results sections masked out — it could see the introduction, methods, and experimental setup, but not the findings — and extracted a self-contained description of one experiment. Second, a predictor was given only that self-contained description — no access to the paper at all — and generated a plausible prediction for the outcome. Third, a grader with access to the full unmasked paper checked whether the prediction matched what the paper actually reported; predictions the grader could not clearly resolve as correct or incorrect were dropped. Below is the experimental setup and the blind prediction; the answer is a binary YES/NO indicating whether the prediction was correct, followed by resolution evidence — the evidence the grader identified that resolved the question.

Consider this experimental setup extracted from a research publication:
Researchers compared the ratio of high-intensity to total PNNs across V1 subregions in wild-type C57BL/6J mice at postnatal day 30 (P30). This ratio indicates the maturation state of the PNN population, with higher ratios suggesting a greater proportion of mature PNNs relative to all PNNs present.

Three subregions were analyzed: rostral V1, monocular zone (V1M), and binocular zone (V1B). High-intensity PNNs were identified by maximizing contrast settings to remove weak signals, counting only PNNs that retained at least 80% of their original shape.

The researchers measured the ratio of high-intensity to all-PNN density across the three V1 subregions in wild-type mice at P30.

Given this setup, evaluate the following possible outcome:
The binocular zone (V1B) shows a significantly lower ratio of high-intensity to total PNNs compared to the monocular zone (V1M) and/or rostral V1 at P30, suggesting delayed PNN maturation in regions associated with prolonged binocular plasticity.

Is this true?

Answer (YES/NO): NO